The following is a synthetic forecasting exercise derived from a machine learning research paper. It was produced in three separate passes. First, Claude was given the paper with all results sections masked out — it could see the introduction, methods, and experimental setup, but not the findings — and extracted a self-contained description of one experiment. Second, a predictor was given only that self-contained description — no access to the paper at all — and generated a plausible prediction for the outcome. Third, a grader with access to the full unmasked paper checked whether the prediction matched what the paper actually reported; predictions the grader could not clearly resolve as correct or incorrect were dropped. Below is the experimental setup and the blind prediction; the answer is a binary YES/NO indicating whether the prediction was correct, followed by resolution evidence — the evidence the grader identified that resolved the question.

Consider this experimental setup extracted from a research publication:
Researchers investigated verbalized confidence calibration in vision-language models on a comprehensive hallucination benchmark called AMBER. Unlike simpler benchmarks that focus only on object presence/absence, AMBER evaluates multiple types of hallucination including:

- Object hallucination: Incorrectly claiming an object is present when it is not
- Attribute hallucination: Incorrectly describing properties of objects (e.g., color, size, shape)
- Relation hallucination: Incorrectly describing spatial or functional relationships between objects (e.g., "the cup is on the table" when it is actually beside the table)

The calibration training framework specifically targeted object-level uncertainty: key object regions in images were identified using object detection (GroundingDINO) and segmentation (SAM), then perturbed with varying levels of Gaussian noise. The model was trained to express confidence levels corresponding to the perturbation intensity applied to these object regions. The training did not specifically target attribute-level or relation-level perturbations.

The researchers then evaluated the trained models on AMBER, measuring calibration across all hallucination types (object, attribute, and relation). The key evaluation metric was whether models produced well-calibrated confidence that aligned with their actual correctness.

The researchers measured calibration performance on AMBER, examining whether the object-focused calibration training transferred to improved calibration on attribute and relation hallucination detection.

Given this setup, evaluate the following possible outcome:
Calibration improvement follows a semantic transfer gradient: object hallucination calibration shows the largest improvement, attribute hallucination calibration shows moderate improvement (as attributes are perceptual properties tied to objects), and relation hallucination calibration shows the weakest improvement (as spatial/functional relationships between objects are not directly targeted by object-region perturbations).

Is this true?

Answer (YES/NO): NO